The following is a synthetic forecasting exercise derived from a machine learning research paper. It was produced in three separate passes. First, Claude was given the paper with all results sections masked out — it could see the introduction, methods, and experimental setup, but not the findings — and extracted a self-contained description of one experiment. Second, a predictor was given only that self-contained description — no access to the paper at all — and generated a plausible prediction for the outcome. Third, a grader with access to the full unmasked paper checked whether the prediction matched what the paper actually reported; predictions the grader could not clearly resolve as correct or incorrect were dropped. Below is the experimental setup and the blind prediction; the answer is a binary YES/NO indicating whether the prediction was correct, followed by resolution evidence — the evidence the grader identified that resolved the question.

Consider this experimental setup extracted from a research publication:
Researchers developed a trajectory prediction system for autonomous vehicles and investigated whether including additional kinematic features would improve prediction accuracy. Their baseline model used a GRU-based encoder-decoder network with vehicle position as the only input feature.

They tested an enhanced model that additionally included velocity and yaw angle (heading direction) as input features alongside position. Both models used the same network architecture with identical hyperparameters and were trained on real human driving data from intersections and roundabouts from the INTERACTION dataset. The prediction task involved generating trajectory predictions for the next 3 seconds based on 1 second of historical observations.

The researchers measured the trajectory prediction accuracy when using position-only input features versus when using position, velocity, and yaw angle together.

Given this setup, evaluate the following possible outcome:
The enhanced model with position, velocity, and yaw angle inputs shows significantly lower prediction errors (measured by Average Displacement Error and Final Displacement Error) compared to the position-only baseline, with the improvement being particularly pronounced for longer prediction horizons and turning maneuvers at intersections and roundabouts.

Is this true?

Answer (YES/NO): NO